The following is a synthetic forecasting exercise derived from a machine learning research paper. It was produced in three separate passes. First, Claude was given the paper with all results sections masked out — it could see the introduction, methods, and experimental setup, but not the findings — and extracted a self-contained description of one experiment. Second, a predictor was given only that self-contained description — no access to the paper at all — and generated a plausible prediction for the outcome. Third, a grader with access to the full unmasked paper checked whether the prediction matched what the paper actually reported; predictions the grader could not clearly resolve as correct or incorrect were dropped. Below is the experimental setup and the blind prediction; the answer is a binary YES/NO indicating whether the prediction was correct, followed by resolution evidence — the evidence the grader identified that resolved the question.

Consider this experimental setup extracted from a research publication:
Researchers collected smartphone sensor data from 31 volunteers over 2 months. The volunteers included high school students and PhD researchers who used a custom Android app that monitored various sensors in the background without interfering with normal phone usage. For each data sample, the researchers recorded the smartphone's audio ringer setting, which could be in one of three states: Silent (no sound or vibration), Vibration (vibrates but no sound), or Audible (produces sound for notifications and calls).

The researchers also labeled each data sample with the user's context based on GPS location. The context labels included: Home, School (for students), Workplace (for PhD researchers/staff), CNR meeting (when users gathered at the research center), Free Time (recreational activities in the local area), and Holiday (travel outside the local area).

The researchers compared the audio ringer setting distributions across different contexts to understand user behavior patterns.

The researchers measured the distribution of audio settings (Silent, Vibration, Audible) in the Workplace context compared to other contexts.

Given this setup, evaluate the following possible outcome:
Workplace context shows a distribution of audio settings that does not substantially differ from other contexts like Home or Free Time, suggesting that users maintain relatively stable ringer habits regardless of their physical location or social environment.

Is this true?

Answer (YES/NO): YES